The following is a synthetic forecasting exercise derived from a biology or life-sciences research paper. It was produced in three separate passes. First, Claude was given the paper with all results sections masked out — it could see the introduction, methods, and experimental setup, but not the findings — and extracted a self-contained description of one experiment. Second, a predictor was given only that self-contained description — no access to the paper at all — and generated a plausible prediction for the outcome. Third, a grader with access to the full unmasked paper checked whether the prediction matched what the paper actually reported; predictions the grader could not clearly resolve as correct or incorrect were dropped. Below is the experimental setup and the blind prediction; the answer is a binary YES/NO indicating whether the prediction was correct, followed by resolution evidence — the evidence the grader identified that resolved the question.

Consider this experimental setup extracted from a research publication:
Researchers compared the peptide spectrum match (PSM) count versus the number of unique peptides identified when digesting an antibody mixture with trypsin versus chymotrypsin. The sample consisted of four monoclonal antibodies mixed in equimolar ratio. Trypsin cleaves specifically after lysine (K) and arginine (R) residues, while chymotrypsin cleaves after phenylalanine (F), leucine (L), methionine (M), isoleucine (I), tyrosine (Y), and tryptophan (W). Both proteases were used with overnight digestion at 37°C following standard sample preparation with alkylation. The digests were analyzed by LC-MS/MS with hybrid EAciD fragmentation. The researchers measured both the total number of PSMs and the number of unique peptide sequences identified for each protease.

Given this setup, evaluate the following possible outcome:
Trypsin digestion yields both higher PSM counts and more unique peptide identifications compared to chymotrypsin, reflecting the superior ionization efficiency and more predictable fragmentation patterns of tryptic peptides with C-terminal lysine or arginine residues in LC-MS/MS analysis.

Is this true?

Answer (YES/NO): NO